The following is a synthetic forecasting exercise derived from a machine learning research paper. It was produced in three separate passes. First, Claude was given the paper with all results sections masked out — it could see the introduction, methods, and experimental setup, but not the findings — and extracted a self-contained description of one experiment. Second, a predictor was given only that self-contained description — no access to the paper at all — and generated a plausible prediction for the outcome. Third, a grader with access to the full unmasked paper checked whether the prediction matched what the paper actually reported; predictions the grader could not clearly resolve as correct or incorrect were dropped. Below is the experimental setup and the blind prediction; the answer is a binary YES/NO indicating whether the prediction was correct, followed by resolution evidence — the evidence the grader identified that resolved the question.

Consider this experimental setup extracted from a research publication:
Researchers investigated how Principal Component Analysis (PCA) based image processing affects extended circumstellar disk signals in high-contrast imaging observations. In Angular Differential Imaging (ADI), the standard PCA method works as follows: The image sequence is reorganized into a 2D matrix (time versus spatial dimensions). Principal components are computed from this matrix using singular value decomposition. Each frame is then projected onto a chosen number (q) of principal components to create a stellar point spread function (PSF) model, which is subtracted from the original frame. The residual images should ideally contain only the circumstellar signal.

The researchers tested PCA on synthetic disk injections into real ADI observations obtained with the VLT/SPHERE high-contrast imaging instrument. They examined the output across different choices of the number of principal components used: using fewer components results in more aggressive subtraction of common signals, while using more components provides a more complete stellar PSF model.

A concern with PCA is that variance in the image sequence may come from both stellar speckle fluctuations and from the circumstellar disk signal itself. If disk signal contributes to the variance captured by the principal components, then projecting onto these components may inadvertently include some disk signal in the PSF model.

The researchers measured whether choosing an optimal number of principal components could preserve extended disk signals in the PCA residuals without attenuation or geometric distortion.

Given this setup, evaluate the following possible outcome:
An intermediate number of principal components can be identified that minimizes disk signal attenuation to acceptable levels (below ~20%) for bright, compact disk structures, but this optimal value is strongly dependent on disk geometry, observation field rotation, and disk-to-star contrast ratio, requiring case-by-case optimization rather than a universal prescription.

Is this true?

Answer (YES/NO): NO